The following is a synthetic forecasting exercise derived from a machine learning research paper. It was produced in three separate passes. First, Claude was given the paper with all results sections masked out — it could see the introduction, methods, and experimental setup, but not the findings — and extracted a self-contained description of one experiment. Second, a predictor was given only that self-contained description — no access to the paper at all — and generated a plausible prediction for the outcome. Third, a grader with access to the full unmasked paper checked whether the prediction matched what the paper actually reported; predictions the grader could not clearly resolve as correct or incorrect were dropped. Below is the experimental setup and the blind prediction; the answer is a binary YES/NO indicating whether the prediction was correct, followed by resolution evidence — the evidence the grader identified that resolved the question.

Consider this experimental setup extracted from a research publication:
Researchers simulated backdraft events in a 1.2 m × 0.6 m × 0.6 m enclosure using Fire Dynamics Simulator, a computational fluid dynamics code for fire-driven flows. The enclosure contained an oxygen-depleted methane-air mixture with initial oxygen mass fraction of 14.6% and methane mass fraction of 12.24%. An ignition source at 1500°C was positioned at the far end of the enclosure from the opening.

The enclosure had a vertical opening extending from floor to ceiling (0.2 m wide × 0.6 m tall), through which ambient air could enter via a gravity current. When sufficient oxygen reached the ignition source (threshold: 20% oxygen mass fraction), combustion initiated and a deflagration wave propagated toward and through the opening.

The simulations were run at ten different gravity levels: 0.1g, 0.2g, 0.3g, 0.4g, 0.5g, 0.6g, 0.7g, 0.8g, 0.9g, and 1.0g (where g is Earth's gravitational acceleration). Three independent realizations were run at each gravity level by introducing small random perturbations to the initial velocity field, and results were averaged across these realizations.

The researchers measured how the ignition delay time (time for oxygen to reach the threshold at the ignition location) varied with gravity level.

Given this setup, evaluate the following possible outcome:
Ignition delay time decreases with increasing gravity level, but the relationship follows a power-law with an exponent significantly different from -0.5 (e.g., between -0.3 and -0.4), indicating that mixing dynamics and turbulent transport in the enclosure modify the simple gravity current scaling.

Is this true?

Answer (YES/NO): NO